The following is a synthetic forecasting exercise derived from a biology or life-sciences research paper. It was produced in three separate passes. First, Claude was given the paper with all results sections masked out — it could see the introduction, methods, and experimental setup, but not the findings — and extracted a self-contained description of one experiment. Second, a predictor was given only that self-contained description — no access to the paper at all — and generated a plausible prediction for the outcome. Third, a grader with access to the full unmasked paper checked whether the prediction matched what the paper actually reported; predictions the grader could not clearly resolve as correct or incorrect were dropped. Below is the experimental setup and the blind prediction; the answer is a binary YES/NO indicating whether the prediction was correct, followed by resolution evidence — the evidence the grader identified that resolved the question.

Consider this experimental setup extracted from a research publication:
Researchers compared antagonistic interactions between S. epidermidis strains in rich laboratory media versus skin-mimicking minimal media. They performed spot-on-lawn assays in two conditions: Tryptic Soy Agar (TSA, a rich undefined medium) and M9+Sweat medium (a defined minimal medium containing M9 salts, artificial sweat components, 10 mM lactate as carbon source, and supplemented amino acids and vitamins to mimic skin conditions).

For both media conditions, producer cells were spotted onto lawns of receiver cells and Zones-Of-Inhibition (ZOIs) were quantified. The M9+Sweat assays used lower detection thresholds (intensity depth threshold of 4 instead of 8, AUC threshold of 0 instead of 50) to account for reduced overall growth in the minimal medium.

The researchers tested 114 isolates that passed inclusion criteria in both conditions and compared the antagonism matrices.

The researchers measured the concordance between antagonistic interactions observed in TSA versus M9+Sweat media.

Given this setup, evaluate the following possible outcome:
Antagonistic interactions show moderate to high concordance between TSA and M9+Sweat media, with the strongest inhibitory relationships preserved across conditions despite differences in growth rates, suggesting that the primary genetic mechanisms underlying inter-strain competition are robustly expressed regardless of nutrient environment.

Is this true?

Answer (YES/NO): NO